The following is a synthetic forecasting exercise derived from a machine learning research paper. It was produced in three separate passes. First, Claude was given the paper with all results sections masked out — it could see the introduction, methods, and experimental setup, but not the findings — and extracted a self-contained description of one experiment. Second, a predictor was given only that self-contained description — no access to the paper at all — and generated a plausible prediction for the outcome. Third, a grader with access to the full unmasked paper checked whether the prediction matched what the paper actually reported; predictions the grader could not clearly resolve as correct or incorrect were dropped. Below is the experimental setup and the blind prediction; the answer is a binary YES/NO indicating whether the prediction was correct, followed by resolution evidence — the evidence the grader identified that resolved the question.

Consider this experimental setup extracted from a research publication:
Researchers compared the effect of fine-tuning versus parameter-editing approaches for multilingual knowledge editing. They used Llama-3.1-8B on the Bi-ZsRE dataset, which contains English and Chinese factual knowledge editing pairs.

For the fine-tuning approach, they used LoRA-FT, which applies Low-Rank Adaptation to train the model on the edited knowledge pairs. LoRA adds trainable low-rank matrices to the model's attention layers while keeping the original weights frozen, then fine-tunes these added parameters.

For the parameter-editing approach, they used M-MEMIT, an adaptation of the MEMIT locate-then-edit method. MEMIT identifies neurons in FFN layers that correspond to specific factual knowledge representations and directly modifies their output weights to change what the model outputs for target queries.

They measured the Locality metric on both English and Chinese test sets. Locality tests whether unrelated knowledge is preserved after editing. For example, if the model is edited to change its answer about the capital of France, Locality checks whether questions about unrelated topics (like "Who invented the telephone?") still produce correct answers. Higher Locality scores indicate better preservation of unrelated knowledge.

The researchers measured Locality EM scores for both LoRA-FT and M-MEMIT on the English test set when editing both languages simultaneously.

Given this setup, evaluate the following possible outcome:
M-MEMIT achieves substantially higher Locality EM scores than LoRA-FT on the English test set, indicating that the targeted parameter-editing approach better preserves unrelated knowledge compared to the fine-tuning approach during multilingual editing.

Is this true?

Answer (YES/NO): YES